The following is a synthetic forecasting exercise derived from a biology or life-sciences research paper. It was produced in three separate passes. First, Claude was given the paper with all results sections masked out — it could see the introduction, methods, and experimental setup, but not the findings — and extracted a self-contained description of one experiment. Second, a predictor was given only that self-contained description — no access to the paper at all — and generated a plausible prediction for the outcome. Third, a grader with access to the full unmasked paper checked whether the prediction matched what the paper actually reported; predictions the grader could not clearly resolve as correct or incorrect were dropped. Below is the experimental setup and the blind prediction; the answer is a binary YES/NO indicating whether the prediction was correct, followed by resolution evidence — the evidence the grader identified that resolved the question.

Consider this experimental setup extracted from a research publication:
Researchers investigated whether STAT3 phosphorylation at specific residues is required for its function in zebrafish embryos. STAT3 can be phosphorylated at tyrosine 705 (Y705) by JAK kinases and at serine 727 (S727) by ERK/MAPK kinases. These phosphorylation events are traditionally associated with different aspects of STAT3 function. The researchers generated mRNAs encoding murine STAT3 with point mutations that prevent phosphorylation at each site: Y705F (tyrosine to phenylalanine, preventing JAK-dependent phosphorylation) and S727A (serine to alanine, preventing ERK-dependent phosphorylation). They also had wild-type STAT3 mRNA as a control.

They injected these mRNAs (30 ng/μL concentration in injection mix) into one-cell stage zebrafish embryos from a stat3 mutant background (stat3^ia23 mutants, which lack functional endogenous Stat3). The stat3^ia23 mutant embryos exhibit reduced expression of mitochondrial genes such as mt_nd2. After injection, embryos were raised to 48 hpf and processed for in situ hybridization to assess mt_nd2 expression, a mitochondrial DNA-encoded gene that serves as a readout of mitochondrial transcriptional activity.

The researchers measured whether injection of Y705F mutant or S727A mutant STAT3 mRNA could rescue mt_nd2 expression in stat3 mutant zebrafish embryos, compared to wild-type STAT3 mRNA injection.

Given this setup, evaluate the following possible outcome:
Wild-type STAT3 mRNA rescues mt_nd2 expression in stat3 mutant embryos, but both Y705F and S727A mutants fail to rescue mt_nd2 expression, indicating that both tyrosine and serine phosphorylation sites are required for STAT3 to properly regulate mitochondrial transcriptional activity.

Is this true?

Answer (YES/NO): YES